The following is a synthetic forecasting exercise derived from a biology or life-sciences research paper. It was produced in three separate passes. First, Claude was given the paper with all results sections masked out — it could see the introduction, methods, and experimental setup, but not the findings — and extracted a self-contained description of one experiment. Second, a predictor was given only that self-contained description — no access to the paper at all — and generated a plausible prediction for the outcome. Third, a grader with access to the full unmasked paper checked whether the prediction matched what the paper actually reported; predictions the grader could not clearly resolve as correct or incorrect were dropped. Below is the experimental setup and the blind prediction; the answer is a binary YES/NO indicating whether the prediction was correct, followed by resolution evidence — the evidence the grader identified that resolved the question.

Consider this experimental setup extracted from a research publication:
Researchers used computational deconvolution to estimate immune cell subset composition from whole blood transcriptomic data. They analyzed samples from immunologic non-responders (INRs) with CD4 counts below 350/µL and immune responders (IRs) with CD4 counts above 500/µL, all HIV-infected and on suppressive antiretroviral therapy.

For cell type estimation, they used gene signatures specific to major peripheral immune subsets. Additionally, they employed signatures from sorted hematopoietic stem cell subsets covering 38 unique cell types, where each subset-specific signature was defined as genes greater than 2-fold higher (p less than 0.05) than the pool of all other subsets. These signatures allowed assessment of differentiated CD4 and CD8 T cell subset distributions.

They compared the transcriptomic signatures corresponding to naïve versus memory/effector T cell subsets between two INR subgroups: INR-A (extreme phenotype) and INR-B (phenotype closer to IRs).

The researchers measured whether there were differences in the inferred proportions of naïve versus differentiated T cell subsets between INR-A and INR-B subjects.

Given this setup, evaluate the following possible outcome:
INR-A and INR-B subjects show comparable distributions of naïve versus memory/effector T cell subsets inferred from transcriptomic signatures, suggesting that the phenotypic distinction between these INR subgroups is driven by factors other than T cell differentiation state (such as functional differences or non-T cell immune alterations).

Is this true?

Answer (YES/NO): NO